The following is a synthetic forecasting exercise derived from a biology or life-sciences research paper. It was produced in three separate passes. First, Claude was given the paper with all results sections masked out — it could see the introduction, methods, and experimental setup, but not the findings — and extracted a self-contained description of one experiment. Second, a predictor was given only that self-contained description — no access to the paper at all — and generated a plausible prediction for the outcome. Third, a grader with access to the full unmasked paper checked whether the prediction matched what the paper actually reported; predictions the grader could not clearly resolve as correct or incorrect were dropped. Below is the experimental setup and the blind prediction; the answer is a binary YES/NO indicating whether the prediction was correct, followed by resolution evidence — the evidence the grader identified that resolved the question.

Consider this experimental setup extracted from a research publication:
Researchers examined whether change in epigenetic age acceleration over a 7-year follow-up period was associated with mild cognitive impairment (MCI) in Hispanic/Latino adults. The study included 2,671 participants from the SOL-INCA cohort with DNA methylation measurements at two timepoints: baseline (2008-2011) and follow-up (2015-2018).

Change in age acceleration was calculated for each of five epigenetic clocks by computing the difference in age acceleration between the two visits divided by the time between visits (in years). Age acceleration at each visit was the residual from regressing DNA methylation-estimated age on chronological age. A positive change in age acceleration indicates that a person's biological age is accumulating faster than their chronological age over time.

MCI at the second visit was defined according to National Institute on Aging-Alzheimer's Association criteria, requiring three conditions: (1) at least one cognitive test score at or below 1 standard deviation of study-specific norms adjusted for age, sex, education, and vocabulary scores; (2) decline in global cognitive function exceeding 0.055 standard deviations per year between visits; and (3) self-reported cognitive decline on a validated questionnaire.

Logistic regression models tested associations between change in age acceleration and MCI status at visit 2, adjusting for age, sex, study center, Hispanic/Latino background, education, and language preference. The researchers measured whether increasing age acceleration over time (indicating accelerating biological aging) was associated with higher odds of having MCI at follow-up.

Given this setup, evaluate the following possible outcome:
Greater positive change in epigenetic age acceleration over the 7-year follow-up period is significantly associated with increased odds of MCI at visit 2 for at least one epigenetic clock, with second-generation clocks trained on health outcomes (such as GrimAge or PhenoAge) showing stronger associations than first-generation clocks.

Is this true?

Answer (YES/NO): YES